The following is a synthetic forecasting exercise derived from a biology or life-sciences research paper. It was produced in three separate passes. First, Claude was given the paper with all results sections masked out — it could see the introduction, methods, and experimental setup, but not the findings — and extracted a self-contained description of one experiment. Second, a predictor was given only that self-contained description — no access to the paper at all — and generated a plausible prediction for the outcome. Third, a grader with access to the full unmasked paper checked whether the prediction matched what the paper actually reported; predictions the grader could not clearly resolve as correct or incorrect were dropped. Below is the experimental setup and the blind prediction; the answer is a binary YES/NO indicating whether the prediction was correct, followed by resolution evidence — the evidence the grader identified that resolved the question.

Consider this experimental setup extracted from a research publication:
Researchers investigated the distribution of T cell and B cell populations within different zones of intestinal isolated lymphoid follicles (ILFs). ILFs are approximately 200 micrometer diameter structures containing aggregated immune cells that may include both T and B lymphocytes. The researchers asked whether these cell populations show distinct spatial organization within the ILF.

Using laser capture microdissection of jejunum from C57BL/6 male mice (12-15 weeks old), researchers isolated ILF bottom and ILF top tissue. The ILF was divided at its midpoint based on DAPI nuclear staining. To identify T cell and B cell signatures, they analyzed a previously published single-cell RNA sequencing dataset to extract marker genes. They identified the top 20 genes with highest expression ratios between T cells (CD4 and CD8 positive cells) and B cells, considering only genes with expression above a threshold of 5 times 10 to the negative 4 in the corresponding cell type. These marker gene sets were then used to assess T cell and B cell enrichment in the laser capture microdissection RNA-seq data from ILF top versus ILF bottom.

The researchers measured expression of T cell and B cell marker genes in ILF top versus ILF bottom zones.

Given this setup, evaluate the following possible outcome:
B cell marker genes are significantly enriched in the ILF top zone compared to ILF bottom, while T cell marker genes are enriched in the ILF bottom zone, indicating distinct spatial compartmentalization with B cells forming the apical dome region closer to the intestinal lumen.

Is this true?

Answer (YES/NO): NO